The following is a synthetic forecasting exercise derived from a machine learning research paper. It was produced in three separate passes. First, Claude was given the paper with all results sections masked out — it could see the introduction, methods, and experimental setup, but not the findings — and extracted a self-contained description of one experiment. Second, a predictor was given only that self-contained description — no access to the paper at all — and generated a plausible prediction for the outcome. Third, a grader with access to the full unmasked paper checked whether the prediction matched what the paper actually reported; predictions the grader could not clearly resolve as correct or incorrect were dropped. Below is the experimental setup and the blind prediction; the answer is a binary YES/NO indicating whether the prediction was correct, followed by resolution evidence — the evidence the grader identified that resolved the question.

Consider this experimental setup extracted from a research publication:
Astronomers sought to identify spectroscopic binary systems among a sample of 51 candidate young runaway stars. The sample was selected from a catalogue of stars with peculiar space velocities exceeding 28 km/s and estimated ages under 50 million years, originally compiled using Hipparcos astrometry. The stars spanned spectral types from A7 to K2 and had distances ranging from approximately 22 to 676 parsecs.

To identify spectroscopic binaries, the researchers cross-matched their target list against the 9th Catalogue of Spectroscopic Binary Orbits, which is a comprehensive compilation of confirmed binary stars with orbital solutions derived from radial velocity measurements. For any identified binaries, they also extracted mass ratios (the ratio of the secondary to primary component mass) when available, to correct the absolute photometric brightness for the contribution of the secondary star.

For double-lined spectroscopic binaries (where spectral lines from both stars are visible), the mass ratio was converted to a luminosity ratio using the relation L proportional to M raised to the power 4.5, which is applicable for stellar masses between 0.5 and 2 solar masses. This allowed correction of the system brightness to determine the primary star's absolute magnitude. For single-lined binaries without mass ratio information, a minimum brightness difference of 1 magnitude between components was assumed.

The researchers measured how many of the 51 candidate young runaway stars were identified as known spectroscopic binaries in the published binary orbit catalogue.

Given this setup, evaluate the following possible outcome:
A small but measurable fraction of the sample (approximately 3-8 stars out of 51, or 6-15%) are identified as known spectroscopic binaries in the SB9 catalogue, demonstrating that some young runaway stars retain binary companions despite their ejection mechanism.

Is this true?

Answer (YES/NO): YES